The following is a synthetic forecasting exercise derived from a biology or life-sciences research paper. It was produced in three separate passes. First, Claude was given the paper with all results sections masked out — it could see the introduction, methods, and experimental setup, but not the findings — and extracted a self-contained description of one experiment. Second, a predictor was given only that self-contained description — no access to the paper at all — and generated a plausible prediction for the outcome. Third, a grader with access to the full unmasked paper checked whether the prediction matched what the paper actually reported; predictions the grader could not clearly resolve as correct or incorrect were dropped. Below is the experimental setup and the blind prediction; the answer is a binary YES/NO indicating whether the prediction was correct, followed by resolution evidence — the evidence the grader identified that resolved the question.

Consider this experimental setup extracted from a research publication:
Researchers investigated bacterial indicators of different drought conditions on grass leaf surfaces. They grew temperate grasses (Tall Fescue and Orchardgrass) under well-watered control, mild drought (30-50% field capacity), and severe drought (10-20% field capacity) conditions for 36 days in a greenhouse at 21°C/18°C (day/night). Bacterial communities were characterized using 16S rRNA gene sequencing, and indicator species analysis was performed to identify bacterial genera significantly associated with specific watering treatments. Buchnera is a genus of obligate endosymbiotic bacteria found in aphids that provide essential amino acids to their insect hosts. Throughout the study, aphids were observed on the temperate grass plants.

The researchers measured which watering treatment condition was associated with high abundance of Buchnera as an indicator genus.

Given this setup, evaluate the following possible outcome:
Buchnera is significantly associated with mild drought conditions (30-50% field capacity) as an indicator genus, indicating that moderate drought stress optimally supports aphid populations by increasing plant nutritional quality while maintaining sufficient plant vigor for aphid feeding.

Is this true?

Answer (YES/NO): NO